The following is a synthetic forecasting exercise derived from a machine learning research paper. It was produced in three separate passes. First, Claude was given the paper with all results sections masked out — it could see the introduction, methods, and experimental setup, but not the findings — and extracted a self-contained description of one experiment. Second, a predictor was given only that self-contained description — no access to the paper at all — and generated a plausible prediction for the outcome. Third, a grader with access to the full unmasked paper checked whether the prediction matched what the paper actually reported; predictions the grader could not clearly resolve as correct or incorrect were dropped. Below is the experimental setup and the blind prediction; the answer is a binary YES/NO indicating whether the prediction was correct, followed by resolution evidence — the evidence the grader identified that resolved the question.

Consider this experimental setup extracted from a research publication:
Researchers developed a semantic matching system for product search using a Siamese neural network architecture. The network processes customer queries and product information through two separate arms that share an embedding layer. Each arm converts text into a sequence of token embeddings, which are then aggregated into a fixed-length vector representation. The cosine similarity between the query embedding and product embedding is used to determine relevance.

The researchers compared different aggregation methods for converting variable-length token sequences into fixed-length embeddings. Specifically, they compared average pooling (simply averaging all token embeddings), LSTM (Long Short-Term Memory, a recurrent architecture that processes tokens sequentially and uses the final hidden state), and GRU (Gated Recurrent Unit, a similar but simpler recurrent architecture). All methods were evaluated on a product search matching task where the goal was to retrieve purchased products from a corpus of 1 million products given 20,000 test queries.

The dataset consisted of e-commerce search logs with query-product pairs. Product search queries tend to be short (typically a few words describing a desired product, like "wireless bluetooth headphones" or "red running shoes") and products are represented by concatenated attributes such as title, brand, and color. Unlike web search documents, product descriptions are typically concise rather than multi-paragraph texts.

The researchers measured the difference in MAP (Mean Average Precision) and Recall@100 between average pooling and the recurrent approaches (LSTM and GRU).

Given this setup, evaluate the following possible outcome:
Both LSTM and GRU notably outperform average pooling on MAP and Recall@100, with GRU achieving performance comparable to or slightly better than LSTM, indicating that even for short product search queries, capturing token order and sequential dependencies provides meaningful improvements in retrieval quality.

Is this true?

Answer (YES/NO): NO